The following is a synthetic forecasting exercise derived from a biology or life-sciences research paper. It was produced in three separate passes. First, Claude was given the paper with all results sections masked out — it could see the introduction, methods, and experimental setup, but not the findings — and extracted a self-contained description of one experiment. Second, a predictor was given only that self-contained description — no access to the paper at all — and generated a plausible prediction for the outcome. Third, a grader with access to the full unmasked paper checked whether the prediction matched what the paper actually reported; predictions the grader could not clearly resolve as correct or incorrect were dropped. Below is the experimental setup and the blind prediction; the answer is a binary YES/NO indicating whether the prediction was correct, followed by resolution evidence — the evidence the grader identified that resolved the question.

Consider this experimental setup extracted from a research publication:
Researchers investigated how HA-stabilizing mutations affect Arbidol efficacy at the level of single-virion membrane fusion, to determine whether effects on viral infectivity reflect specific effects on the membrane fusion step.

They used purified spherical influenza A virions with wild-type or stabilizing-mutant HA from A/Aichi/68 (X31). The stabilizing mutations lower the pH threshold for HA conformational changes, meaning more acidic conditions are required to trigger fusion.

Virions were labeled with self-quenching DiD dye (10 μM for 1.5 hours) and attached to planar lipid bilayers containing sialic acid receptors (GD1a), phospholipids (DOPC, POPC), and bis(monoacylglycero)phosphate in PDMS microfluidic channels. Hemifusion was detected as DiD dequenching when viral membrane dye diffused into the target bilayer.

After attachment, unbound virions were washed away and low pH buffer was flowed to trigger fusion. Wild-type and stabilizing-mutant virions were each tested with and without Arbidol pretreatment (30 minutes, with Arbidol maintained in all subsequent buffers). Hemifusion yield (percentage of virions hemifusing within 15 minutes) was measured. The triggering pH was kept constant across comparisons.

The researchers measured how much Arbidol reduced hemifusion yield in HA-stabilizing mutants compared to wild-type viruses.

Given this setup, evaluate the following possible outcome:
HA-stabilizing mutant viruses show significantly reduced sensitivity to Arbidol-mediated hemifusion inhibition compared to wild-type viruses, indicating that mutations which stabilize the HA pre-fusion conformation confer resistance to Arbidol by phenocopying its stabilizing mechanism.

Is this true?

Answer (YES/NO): NO